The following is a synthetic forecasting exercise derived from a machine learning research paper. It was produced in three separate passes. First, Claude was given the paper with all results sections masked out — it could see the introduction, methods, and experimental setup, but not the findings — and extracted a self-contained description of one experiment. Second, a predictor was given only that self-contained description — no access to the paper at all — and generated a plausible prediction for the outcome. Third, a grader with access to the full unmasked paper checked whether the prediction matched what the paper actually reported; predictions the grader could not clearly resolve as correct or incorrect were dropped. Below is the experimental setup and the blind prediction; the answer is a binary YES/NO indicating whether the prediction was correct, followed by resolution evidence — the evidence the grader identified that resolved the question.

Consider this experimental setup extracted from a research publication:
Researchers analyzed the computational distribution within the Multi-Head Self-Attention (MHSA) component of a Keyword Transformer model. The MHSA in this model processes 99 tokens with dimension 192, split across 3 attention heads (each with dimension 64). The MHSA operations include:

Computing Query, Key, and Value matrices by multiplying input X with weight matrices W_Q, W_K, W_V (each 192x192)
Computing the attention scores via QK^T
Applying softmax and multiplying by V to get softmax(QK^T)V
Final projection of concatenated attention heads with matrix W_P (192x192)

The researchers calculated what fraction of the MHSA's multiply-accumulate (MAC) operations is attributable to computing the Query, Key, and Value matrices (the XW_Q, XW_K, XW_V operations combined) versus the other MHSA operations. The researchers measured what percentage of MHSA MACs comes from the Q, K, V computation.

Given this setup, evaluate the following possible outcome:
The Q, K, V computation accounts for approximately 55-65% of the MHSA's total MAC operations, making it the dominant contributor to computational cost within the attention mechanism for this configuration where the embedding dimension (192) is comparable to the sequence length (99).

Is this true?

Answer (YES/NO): YES